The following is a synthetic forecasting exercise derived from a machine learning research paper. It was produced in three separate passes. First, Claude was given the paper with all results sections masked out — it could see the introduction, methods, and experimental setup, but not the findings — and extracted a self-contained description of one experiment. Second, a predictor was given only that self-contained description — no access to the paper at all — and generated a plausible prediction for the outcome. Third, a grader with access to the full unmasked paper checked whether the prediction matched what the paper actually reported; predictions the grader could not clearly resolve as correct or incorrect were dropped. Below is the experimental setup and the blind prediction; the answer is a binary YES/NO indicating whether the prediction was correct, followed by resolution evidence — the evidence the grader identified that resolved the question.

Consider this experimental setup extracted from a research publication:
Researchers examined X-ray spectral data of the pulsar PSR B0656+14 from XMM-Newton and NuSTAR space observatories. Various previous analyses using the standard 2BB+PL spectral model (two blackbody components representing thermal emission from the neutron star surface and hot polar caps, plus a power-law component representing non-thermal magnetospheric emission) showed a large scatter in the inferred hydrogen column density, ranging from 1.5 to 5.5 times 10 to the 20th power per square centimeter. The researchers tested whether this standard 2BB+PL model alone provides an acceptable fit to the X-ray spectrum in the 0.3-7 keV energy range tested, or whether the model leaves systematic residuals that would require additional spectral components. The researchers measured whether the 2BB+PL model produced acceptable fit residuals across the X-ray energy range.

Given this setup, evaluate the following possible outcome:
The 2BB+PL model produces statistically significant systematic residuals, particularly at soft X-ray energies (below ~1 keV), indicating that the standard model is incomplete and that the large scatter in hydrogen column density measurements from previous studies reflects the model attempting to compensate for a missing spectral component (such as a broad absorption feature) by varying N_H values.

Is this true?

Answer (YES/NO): YES